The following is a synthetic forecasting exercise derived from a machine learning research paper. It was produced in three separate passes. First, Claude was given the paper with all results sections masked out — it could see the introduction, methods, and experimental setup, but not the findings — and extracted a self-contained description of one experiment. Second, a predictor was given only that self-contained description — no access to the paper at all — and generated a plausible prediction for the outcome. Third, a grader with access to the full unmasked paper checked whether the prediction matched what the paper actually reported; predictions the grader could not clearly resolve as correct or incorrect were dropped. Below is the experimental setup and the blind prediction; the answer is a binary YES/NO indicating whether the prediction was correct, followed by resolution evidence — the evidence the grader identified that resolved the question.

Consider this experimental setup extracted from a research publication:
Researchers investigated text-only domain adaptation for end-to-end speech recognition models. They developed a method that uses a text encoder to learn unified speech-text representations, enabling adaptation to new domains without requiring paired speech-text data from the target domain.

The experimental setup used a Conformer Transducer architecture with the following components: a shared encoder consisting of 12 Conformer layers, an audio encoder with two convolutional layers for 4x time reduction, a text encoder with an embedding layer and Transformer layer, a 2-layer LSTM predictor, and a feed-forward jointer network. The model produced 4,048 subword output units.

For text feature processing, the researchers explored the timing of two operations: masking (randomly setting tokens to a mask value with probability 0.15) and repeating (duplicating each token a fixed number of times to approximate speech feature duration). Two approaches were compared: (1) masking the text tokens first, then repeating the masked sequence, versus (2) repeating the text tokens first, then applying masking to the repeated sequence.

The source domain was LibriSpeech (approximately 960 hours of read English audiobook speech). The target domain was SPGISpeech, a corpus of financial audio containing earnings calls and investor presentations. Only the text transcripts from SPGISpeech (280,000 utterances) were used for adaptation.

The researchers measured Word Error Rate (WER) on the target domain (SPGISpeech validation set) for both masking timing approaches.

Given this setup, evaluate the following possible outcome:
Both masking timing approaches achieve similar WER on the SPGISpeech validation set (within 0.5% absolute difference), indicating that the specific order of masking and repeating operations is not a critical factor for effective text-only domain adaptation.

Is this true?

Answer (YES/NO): NO